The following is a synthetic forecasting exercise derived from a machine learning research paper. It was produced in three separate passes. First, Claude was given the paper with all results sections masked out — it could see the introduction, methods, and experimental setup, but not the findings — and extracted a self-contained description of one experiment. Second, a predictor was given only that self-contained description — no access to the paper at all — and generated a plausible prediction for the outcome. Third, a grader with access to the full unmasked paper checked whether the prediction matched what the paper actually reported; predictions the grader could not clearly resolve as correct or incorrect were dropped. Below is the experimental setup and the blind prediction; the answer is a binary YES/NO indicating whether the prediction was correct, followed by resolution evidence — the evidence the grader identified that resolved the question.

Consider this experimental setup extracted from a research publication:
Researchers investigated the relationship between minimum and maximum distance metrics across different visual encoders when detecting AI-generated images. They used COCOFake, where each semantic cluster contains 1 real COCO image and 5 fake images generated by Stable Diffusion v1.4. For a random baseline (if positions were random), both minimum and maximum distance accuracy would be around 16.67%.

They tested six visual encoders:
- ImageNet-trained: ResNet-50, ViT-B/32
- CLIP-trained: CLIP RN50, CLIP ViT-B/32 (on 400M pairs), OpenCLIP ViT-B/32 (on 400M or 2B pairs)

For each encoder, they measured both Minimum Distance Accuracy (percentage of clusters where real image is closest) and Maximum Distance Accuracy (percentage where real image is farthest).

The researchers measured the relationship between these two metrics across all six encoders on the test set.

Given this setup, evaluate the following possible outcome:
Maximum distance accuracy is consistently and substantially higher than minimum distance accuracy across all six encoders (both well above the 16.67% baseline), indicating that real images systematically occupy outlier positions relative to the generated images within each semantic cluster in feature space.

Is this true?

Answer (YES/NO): NO